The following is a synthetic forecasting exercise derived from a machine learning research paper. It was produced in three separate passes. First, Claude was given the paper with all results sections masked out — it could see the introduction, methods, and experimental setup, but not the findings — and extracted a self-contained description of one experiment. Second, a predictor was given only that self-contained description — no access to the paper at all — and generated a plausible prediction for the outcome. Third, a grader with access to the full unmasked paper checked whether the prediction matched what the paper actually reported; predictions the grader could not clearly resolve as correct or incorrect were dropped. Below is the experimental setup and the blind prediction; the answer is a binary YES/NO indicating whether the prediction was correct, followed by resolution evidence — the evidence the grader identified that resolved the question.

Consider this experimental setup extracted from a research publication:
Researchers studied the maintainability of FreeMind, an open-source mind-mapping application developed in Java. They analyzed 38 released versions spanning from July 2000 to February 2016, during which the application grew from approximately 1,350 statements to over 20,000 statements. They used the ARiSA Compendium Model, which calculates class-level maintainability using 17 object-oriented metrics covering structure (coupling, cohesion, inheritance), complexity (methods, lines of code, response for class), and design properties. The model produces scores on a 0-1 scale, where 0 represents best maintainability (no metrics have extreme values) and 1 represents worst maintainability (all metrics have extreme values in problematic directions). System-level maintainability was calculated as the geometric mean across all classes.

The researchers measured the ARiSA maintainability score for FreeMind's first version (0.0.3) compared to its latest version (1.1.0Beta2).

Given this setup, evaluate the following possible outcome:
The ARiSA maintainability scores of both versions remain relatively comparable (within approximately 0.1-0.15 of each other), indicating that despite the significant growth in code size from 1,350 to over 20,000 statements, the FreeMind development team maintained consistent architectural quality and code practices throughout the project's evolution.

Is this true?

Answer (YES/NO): YES